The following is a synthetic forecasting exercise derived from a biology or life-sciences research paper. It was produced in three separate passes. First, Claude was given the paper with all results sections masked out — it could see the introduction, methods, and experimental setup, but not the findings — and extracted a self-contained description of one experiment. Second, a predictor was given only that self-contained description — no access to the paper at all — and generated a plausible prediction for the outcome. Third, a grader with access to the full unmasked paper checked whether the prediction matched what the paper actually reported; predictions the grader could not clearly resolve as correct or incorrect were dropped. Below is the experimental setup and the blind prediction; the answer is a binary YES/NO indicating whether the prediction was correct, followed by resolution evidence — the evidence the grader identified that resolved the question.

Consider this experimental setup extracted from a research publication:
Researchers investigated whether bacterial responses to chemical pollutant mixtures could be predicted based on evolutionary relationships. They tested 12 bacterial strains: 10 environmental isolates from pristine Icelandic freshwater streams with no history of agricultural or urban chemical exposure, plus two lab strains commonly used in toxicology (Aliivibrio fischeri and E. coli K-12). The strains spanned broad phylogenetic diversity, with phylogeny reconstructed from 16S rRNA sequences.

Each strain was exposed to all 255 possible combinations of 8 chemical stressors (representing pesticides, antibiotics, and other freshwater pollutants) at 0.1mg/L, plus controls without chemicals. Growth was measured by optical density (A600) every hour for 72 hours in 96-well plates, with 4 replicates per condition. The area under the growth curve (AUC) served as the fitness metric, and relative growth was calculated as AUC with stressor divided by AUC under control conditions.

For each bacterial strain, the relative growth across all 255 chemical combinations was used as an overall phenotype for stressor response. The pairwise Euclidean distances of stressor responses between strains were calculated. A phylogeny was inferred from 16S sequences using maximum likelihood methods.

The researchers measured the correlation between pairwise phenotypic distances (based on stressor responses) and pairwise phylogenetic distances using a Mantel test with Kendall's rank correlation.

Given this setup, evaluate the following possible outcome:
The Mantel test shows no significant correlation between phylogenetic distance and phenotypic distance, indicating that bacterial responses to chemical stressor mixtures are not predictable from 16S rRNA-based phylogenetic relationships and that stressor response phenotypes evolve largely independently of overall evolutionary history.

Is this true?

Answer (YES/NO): YES